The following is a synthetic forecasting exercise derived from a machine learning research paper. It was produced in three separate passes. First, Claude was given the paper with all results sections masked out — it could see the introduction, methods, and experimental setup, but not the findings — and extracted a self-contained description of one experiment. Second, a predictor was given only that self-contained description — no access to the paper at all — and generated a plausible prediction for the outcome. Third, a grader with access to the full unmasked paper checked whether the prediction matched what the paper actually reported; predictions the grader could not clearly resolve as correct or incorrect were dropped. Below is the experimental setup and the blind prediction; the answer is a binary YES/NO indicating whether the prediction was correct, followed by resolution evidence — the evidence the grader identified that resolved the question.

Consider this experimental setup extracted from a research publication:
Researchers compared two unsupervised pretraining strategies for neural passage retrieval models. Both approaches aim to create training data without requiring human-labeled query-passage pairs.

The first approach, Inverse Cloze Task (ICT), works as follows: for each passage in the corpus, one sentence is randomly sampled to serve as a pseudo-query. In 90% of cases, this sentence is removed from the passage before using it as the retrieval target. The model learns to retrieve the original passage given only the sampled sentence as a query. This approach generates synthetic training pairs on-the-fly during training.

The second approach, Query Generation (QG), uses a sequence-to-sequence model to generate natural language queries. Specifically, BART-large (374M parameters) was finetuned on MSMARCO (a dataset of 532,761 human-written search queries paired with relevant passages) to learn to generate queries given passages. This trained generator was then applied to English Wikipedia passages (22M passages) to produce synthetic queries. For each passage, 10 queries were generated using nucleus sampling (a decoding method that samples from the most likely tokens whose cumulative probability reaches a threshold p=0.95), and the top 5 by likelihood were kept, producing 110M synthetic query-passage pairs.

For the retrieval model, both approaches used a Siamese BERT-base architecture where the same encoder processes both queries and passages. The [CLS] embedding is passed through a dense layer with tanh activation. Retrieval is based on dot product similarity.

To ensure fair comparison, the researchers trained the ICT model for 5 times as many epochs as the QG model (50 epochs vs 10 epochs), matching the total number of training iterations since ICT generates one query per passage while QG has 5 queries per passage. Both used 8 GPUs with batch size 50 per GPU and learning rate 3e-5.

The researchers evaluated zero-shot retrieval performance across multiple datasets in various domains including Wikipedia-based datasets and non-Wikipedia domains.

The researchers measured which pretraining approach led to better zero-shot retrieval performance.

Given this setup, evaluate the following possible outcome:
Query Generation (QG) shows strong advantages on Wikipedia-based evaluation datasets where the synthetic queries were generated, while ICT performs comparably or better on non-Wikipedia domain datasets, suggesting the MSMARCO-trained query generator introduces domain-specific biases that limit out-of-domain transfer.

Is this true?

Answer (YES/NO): NO